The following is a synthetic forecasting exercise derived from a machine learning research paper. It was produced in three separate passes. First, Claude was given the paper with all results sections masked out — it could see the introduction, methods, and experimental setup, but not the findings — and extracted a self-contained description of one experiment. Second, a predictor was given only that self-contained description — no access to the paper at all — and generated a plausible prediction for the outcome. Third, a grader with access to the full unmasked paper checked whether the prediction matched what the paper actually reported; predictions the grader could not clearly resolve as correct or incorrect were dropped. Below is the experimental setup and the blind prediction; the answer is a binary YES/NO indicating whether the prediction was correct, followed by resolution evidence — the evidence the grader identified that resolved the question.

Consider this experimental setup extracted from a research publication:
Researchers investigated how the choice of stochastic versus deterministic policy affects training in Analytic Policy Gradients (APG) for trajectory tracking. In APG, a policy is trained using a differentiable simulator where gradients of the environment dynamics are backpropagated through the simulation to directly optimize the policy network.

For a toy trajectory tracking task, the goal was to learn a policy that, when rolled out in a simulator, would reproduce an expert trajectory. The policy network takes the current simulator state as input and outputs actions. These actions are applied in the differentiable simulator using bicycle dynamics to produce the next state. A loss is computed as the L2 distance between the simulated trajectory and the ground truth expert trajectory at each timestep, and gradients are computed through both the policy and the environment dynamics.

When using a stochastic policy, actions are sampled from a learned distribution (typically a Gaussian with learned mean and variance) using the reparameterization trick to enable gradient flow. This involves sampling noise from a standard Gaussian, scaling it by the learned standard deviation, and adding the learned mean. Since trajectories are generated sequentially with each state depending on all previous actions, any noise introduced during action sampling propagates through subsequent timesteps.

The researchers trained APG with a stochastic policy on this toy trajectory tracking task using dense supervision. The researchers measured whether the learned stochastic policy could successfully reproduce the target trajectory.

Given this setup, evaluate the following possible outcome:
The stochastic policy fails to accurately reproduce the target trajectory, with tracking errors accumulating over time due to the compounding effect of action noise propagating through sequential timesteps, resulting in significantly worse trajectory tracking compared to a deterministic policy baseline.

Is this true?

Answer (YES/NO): NO